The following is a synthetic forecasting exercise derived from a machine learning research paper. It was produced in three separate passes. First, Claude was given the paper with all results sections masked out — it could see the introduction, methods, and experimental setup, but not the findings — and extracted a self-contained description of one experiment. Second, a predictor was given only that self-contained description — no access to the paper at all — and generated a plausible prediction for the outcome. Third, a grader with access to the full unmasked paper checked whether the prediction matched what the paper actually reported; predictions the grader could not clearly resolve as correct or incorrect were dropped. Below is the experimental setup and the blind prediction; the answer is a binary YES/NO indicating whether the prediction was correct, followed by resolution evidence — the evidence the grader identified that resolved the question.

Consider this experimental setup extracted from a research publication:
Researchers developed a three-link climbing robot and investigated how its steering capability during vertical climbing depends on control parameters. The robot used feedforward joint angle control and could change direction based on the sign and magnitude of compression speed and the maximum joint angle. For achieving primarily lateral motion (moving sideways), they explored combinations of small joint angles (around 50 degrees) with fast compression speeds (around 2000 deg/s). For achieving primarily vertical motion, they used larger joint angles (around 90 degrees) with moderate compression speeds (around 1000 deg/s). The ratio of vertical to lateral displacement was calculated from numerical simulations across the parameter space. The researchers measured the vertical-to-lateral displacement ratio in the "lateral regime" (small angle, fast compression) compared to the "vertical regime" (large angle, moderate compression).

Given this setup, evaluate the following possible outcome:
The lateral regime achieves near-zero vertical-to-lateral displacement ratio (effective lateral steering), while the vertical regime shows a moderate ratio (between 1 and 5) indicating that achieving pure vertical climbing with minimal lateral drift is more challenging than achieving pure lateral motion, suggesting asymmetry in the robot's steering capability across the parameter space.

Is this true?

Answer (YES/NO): NO